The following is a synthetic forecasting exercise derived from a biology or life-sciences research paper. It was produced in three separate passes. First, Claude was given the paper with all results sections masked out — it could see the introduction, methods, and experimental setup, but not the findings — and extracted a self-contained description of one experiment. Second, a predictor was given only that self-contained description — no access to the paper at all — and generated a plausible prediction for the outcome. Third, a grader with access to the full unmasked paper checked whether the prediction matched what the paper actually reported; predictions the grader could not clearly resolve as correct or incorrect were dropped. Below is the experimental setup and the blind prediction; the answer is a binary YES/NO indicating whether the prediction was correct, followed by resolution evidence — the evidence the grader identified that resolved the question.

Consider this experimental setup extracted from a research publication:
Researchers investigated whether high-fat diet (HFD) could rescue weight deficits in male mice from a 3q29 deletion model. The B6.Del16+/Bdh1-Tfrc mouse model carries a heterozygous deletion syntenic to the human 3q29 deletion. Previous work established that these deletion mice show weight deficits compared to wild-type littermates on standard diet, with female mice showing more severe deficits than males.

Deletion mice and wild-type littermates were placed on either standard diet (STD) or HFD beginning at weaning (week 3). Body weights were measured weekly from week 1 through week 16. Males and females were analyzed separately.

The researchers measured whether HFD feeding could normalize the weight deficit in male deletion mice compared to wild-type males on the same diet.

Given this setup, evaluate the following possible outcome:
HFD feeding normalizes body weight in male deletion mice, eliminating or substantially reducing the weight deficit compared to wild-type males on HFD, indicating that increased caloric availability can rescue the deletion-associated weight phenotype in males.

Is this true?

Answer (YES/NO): NO